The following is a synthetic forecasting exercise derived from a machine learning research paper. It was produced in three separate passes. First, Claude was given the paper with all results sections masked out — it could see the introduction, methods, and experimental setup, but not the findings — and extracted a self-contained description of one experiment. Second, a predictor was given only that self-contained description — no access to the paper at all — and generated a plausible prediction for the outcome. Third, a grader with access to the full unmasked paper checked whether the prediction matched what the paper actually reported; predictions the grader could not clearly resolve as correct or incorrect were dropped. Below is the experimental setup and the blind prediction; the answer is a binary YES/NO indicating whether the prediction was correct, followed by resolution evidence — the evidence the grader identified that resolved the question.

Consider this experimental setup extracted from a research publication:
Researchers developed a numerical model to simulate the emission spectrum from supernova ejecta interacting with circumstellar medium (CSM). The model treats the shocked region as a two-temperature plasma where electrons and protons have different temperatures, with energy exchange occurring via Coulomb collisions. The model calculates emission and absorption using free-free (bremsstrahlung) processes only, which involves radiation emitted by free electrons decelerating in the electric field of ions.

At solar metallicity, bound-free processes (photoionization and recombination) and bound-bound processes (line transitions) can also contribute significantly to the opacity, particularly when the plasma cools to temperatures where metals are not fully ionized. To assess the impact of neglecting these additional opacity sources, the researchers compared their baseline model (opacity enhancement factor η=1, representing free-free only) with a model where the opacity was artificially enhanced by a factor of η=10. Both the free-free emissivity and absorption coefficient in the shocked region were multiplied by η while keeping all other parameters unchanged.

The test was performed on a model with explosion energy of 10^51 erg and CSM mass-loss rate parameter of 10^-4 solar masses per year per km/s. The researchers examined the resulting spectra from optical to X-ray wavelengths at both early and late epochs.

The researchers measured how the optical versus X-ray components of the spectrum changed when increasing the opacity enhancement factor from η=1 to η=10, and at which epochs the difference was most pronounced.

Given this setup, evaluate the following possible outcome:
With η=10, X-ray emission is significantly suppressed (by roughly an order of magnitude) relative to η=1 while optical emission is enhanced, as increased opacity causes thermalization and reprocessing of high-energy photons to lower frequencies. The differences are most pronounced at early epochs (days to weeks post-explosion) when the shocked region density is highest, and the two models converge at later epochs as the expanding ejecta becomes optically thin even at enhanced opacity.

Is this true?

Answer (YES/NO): NO